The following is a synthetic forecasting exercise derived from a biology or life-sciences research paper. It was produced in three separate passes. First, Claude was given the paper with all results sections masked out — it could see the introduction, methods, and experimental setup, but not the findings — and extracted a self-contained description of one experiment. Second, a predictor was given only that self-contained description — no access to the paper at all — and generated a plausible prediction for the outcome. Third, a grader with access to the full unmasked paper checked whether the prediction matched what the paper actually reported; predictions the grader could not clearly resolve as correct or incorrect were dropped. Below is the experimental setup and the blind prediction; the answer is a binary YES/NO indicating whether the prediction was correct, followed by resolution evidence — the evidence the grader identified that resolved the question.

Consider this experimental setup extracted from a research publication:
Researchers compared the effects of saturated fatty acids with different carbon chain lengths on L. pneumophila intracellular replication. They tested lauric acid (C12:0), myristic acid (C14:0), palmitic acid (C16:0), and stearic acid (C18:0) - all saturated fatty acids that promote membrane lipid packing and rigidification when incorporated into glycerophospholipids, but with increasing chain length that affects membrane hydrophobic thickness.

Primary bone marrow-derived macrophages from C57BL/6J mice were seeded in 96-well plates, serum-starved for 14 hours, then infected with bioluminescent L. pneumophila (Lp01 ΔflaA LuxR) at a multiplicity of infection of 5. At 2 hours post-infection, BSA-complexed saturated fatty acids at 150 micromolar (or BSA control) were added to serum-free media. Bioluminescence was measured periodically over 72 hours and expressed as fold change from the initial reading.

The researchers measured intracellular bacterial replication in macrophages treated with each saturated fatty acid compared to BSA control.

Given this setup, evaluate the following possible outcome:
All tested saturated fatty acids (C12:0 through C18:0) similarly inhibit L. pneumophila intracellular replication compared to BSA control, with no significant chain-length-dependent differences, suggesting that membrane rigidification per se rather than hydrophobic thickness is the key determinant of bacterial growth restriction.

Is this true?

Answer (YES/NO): NO